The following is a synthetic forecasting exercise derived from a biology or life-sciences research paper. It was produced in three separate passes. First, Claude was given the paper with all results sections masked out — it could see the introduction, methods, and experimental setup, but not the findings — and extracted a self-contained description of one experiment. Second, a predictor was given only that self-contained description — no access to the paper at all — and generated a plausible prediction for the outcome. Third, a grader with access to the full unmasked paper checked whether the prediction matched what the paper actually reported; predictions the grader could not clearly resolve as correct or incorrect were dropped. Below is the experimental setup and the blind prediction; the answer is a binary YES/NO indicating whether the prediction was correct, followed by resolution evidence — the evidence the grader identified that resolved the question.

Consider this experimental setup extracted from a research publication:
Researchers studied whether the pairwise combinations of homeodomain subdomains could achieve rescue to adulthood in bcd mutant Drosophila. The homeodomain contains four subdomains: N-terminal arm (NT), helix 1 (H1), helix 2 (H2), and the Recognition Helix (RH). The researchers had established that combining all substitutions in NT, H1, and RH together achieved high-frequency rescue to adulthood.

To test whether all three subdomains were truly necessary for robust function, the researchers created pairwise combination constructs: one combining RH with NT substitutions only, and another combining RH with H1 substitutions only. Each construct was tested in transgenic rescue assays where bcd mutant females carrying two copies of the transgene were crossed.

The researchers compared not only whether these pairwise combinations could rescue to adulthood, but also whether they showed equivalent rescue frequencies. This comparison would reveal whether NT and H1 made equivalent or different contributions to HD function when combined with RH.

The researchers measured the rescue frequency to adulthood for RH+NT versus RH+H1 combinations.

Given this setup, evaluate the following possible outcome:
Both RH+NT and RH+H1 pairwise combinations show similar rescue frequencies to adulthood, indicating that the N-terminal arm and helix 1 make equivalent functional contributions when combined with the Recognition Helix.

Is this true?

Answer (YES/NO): NO